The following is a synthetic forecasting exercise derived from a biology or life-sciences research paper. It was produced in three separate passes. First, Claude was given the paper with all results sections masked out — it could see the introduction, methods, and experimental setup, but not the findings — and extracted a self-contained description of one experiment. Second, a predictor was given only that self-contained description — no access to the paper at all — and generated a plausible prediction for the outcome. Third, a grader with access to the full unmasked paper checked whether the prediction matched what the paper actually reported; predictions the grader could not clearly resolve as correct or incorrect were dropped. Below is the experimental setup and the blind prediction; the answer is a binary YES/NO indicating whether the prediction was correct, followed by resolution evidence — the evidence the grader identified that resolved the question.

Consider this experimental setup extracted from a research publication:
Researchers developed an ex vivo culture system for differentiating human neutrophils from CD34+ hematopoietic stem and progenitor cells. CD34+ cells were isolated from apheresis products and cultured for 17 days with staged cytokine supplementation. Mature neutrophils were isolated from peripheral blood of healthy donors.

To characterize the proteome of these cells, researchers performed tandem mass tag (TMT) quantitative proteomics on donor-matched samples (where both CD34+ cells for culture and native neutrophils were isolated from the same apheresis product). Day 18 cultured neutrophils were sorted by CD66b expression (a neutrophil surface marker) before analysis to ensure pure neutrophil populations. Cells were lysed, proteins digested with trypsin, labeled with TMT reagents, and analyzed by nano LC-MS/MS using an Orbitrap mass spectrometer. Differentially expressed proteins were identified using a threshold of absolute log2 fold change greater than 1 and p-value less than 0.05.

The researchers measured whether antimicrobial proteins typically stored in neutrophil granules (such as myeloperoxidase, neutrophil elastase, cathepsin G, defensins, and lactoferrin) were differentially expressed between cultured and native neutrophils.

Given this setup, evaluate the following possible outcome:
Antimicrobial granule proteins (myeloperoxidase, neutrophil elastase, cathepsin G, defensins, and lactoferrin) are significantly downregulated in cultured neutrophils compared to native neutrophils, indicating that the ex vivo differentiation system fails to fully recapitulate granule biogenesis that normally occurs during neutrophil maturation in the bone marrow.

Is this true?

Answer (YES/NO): NO